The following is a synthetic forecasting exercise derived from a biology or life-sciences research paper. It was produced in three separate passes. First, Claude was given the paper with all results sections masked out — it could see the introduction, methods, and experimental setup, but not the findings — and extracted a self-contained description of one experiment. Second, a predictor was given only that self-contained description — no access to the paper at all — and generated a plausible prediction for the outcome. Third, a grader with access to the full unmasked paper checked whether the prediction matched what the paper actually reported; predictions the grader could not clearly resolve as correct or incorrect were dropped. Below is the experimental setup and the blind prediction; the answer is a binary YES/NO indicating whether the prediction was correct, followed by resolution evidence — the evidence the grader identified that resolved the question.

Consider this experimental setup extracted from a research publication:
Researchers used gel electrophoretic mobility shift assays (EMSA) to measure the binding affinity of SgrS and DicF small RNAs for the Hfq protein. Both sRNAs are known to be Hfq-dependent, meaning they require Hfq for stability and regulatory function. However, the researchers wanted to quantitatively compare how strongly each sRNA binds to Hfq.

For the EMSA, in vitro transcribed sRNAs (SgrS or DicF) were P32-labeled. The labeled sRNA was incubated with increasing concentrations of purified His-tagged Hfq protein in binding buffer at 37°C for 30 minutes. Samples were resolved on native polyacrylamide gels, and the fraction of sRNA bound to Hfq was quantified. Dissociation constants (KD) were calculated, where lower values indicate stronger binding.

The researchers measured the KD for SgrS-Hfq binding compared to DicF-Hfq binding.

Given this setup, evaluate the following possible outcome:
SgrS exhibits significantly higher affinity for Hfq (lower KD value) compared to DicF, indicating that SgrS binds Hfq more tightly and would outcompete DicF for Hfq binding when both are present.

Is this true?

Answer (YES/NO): YES